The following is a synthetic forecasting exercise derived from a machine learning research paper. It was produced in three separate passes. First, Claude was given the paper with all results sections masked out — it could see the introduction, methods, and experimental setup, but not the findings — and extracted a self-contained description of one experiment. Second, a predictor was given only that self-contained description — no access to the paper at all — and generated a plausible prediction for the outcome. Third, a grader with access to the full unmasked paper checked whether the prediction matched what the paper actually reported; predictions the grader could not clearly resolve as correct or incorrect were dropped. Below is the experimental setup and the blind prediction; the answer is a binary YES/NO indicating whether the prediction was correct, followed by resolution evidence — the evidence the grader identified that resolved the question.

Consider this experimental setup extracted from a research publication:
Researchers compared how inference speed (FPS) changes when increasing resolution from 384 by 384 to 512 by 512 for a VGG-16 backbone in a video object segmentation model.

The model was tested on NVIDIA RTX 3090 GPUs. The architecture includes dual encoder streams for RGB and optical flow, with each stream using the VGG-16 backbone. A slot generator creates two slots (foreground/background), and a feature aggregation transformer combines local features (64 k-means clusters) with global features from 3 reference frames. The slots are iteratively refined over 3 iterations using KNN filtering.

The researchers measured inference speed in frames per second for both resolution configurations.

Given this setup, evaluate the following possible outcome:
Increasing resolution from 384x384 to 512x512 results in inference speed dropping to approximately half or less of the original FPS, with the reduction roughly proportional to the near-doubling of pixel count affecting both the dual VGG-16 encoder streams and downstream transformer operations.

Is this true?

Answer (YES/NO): NO